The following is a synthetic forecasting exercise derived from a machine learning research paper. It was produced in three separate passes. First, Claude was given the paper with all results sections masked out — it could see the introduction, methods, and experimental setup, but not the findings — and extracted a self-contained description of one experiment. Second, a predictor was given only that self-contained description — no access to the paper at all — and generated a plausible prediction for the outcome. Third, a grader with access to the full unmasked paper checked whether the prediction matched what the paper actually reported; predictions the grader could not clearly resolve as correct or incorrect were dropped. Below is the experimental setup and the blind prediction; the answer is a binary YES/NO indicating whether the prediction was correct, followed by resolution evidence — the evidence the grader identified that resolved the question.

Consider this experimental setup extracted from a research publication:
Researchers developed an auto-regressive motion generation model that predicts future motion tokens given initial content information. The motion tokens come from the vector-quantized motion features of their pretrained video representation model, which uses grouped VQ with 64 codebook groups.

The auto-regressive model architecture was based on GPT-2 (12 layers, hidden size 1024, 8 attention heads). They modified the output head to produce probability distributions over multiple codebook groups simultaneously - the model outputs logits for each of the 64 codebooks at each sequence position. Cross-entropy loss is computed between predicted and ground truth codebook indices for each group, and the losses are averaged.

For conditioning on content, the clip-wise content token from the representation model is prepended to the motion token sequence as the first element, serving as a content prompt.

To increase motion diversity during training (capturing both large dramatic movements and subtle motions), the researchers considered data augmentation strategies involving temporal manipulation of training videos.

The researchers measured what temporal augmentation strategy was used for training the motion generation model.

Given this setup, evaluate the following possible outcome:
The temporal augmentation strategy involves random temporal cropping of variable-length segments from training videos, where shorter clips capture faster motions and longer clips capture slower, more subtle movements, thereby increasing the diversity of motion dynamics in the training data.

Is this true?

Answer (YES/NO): NO